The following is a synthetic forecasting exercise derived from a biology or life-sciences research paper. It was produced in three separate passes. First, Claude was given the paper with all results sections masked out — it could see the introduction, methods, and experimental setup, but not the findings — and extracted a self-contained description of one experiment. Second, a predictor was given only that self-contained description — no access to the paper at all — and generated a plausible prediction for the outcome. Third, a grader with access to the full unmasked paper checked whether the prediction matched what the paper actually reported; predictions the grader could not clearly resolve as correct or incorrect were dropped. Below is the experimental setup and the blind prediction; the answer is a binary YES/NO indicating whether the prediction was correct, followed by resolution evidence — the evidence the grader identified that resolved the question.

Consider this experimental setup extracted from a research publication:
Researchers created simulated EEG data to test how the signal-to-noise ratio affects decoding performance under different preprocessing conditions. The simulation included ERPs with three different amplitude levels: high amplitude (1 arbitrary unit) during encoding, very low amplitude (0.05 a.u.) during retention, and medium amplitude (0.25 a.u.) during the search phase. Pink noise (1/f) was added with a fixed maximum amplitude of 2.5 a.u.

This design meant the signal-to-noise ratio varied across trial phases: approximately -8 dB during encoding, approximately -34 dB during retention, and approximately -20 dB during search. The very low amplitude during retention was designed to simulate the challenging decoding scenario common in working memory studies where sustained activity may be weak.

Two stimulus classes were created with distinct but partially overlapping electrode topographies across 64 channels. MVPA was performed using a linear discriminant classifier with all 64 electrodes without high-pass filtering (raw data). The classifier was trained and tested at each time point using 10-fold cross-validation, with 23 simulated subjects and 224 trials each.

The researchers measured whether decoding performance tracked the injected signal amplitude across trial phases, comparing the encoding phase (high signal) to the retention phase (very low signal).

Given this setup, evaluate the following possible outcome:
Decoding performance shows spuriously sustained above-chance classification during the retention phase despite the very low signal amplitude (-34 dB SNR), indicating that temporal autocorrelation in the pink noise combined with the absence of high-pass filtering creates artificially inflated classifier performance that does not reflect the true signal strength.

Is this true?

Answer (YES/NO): NO